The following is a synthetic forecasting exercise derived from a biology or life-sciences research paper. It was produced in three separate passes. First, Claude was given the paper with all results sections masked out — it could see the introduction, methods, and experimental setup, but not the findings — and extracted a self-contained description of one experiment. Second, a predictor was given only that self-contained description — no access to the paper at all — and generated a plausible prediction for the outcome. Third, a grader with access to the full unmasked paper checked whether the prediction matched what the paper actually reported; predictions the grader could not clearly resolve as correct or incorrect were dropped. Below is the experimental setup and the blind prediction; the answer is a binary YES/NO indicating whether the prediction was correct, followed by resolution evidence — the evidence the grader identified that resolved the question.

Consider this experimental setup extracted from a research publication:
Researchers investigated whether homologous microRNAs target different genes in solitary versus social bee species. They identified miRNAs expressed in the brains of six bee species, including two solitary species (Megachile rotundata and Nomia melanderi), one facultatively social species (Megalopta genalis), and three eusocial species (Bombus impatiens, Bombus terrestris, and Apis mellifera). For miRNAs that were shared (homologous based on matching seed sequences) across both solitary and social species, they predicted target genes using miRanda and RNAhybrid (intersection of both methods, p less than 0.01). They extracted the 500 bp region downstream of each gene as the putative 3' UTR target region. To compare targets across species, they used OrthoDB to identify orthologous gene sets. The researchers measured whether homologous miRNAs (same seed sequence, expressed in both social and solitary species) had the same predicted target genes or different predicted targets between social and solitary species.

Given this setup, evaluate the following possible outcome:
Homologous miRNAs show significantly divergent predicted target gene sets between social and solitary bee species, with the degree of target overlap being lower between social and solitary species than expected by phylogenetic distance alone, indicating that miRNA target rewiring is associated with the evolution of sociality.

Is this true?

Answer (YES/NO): NO